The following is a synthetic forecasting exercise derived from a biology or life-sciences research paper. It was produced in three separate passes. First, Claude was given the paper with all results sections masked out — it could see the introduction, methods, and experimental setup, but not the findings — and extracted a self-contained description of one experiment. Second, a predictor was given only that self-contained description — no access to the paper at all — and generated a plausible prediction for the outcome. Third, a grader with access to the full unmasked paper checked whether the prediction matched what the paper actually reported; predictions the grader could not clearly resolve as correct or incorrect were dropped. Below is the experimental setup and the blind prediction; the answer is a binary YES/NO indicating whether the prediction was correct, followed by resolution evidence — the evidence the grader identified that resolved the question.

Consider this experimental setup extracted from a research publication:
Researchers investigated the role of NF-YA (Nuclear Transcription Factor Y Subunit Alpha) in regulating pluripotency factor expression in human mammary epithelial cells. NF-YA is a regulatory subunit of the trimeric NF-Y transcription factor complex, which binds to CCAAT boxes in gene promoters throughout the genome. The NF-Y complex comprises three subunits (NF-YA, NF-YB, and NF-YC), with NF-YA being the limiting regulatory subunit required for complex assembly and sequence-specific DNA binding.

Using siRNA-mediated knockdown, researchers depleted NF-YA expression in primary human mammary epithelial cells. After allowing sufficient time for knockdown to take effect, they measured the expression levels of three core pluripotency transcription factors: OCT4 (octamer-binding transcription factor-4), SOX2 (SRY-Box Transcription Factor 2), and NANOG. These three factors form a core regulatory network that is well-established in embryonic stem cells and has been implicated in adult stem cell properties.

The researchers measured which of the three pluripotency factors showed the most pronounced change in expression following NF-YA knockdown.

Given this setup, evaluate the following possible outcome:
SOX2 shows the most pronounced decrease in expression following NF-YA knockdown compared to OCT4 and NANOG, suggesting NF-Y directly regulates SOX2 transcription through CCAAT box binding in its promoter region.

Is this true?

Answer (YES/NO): NO